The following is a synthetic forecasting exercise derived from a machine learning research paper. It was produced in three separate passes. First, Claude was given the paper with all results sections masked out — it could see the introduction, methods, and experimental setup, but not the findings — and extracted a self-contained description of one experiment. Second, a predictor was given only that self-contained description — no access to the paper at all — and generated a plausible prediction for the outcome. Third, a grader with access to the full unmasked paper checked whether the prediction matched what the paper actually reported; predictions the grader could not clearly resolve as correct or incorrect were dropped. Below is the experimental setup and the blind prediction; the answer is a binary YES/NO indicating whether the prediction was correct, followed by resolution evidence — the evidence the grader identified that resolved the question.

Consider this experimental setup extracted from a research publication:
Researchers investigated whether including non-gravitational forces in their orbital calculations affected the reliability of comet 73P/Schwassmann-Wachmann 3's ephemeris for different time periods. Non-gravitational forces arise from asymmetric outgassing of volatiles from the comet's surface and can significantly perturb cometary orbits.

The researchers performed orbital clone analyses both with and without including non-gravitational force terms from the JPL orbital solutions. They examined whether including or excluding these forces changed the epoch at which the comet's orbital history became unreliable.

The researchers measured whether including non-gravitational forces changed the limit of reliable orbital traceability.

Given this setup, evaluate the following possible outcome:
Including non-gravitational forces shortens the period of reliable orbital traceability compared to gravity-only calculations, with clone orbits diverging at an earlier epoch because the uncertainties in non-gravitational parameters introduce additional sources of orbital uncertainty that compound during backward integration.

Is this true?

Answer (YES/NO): NO